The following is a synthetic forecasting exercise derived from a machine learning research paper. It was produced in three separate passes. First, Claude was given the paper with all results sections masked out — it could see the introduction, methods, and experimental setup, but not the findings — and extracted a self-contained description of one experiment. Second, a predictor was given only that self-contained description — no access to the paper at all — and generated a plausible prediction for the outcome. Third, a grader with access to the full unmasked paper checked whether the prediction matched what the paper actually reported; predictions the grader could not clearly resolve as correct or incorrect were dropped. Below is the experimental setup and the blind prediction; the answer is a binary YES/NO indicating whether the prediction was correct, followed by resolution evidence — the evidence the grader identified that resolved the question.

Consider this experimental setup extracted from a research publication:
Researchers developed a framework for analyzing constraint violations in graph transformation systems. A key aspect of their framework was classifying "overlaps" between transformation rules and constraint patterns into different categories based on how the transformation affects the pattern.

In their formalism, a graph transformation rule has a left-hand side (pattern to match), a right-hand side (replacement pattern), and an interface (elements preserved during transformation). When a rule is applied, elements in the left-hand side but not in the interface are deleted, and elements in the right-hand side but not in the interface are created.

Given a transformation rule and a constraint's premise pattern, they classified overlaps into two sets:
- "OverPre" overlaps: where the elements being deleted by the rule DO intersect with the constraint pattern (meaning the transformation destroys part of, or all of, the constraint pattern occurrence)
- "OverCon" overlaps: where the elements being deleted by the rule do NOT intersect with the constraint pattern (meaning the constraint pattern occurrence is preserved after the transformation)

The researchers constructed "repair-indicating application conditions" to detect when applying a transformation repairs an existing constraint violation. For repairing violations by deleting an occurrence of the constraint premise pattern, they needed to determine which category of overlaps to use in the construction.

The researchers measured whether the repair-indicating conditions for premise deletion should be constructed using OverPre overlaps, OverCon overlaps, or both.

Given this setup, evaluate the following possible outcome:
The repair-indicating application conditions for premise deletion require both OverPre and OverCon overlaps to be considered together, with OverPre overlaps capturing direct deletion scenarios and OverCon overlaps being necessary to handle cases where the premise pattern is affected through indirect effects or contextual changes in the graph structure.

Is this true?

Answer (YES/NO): NO